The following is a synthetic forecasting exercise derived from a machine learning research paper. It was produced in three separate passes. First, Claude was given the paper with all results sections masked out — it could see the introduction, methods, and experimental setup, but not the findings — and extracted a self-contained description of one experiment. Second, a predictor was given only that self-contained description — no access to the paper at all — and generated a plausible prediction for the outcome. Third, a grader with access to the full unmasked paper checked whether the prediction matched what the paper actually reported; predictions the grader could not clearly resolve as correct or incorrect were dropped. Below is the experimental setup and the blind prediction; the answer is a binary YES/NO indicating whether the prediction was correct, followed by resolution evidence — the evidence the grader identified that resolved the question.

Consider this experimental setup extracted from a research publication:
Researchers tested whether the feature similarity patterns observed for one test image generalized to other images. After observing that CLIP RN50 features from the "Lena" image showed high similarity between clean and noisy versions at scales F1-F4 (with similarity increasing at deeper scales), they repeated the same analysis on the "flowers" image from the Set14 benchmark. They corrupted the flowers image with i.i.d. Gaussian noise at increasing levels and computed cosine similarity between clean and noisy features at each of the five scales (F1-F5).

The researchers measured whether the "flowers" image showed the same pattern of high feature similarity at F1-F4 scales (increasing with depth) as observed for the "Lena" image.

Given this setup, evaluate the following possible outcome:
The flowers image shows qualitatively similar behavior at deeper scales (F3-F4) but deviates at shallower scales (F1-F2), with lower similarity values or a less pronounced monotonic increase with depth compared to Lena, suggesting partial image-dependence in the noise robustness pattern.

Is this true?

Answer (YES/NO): NO